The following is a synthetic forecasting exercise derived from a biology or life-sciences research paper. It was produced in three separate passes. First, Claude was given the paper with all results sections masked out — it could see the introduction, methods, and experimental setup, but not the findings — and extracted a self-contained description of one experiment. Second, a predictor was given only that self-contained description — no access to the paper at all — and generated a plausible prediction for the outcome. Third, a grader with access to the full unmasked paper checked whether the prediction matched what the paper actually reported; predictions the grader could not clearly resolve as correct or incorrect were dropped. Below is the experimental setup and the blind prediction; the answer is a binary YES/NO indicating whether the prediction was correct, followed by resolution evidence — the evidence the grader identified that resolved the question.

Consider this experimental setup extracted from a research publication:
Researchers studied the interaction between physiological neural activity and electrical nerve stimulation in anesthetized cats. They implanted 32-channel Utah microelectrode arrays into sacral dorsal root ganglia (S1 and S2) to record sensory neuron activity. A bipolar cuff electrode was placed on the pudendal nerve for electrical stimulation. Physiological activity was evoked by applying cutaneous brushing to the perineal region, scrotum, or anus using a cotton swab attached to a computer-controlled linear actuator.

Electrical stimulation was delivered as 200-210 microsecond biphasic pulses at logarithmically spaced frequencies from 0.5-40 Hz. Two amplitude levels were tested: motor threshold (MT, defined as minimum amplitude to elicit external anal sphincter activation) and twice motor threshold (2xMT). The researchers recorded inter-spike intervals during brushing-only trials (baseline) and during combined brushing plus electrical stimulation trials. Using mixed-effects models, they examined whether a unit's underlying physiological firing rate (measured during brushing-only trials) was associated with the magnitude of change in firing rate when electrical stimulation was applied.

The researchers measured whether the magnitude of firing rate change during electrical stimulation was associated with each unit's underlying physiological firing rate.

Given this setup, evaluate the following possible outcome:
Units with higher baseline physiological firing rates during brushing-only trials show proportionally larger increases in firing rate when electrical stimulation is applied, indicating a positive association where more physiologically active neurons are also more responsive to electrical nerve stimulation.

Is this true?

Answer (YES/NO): NO